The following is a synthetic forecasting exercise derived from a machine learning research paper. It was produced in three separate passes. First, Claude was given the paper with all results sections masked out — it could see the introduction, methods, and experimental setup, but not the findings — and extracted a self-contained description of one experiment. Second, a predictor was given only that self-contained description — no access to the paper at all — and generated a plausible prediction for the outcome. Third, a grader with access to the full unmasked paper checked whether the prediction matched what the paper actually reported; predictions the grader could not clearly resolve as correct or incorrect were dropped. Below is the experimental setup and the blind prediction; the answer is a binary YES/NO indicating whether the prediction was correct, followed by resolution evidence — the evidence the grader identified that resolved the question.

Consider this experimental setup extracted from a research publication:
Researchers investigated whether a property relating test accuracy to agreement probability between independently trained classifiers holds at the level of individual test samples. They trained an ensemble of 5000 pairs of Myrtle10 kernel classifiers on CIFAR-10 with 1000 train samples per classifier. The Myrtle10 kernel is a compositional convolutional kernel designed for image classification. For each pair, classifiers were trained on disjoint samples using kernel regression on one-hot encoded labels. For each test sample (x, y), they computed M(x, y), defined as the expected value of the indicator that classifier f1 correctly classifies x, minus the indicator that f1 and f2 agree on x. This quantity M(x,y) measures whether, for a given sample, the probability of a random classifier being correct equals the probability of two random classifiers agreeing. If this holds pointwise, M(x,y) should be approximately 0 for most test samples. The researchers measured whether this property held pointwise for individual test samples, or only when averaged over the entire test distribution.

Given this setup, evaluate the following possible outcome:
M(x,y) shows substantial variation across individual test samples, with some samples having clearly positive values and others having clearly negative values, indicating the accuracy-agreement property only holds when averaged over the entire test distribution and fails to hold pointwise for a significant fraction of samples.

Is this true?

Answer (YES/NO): YES